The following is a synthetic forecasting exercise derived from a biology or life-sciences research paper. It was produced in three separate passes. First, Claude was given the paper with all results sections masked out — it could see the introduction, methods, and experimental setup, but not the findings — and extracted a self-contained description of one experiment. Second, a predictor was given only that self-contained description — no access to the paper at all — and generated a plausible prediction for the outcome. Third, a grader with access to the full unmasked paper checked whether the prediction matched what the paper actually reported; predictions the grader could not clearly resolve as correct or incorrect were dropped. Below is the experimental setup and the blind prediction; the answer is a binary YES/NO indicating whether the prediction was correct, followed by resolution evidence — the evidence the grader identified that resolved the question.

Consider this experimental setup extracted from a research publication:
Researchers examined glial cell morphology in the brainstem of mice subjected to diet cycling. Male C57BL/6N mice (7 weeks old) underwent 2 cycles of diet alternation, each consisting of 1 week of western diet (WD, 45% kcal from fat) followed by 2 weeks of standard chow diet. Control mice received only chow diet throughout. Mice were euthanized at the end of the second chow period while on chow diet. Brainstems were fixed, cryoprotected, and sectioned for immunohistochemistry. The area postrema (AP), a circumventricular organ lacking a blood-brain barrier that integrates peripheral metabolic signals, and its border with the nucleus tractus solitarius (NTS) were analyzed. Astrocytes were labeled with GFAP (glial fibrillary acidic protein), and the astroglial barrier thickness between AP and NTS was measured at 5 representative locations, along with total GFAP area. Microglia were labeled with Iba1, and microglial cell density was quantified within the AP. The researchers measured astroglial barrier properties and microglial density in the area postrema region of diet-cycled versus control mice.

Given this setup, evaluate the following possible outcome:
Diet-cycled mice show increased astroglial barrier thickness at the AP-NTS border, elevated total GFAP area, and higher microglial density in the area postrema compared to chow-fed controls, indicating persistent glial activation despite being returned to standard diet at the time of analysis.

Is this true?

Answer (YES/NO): NO